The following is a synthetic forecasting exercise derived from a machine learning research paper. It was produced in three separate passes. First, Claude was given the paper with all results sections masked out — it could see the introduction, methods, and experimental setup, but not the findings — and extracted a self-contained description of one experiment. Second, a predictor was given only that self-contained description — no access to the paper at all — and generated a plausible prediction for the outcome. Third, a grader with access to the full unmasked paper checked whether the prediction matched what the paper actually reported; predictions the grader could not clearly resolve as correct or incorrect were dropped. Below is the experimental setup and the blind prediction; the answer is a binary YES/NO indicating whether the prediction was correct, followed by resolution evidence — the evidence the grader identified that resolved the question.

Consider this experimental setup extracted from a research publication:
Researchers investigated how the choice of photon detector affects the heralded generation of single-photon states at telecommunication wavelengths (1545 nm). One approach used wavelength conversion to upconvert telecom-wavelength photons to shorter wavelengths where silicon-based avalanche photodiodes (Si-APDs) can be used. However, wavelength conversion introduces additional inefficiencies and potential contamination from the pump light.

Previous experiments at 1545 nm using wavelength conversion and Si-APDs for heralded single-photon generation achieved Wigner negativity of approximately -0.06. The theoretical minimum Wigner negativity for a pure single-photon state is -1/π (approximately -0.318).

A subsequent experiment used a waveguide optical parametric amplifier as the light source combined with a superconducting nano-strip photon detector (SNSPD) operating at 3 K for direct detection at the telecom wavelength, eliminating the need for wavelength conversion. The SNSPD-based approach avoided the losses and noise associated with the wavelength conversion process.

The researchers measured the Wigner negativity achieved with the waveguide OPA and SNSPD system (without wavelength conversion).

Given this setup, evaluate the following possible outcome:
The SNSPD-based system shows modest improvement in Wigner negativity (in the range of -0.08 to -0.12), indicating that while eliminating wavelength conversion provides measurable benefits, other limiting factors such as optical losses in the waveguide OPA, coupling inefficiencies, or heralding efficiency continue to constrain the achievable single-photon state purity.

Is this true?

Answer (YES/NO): YES